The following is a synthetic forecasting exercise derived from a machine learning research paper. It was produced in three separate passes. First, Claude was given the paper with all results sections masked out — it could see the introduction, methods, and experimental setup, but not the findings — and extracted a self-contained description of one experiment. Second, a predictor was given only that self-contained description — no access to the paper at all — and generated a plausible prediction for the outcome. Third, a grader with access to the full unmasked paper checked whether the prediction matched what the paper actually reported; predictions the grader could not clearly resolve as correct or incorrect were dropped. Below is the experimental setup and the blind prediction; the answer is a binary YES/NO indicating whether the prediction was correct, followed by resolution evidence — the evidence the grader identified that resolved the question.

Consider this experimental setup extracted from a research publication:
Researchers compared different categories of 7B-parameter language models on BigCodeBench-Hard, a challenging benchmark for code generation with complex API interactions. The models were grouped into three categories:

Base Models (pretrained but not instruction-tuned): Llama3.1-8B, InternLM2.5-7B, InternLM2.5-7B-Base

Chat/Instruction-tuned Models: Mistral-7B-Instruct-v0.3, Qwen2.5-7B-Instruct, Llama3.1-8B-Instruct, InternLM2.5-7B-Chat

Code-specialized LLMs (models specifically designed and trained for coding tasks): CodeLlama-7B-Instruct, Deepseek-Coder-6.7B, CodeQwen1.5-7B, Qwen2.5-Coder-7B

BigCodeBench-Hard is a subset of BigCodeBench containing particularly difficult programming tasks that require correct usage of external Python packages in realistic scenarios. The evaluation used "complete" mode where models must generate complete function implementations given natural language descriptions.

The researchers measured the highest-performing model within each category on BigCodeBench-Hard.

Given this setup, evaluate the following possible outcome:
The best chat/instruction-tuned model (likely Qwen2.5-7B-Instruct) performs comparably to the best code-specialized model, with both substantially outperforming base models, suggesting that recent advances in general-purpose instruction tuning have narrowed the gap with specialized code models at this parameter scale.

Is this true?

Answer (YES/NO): YES